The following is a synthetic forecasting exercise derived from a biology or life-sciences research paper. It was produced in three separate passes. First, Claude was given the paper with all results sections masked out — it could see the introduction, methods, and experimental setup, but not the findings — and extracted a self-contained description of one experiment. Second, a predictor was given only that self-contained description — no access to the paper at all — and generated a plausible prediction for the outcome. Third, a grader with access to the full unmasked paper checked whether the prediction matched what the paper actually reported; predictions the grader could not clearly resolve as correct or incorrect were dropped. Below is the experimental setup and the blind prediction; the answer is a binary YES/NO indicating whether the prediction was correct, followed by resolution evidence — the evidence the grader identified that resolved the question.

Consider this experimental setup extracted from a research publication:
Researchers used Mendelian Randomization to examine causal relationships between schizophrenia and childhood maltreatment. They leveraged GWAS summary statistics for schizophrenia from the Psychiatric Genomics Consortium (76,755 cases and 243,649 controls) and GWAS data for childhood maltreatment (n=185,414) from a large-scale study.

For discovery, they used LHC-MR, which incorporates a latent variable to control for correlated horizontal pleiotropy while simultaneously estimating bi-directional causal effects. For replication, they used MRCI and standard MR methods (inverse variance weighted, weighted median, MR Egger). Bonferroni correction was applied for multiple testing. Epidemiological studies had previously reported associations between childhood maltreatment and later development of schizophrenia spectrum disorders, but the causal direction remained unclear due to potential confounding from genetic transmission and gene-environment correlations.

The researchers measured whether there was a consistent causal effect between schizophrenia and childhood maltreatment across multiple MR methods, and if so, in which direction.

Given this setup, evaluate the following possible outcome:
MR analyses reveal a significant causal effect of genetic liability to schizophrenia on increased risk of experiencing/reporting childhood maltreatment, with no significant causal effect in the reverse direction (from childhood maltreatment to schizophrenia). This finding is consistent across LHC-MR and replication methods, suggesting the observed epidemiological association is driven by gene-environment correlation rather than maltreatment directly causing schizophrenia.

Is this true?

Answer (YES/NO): YES